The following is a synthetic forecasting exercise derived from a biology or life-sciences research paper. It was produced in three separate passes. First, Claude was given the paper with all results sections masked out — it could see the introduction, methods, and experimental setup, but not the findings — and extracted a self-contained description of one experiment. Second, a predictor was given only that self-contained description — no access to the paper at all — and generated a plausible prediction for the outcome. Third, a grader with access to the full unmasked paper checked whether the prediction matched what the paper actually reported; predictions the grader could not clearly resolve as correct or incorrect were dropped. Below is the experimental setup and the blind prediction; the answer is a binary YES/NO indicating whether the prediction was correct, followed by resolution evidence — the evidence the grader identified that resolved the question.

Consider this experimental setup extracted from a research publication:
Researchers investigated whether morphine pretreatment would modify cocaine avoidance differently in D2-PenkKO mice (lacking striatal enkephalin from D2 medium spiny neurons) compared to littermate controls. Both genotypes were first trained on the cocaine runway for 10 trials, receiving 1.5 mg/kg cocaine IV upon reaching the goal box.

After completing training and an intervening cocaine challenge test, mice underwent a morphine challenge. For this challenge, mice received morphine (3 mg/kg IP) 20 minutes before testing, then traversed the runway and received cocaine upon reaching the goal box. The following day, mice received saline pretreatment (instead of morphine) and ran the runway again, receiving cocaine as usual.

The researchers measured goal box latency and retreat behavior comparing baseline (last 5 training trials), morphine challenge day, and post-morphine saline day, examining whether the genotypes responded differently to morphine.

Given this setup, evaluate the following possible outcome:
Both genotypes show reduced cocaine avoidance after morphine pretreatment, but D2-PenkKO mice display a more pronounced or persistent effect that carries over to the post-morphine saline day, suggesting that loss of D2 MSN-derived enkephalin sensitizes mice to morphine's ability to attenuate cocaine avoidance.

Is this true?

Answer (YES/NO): NO